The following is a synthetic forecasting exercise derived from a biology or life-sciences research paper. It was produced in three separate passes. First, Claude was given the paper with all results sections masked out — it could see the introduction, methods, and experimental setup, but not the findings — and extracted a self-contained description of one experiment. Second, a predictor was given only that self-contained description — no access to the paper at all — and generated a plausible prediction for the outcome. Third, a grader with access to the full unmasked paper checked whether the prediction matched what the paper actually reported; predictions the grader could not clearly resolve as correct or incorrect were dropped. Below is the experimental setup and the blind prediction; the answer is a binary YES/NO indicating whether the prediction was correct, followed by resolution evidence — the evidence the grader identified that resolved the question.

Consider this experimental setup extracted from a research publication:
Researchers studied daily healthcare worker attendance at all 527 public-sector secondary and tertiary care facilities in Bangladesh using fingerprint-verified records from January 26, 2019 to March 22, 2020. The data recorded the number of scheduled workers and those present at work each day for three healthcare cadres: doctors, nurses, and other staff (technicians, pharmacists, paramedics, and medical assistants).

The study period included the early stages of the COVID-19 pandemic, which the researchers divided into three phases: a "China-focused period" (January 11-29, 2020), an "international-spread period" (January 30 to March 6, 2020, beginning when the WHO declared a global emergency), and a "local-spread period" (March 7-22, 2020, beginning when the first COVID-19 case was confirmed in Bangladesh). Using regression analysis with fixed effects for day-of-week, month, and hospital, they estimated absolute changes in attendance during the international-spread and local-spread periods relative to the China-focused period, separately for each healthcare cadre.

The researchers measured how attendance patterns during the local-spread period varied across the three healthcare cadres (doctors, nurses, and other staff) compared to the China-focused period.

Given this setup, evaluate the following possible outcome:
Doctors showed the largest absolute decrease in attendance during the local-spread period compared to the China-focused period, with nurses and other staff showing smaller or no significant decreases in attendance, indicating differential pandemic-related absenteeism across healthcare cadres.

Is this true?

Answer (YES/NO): NO